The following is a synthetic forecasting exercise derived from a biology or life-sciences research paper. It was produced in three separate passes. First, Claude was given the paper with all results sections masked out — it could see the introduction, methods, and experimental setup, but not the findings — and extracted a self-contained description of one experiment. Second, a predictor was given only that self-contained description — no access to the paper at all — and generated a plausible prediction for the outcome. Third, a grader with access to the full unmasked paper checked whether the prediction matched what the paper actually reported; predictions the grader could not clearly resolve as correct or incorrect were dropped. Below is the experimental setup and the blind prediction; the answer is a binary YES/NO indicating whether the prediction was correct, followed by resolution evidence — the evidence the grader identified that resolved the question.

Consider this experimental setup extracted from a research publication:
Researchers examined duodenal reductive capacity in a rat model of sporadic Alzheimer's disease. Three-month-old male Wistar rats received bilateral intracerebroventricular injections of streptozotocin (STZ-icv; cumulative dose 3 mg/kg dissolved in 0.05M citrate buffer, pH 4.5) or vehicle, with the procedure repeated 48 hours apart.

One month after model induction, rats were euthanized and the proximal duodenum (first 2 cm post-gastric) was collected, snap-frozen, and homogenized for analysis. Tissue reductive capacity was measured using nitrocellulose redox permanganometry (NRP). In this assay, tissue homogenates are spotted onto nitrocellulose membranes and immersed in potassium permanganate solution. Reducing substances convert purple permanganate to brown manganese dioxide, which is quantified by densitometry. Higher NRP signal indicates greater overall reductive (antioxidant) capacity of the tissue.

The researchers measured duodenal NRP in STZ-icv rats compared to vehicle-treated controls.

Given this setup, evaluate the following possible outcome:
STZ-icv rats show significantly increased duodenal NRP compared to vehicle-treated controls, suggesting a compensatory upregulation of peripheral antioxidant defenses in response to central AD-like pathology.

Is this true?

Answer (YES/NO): NO